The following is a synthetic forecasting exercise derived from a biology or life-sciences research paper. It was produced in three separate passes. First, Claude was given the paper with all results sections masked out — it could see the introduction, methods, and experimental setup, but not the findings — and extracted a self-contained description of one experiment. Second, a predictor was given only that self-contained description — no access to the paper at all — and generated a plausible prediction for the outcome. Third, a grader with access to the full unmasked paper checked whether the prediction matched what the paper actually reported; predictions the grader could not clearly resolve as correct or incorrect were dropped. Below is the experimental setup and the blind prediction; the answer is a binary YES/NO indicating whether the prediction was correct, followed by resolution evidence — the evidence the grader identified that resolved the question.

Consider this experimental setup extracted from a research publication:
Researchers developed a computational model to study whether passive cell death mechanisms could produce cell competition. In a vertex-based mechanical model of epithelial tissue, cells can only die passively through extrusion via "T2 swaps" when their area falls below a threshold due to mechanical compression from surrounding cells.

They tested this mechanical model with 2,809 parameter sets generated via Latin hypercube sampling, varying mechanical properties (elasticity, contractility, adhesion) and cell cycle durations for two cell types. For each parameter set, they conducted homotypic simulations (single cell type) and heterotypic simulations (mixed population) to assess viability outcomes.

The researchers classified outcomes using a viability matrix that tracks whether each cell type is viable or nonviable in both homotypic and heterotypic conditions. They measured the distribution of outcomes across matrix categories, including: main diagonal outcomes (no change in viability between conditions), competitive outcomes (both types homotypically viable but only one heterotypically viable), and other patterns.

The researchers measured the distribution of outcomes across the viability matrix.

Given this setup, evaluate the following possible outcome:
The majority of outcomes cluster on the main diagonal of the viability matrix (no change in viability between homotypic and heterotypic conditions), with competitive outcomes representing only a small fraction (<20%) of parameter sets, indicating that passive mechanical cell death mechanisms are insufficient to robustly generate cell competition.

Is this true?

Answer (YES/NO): YES